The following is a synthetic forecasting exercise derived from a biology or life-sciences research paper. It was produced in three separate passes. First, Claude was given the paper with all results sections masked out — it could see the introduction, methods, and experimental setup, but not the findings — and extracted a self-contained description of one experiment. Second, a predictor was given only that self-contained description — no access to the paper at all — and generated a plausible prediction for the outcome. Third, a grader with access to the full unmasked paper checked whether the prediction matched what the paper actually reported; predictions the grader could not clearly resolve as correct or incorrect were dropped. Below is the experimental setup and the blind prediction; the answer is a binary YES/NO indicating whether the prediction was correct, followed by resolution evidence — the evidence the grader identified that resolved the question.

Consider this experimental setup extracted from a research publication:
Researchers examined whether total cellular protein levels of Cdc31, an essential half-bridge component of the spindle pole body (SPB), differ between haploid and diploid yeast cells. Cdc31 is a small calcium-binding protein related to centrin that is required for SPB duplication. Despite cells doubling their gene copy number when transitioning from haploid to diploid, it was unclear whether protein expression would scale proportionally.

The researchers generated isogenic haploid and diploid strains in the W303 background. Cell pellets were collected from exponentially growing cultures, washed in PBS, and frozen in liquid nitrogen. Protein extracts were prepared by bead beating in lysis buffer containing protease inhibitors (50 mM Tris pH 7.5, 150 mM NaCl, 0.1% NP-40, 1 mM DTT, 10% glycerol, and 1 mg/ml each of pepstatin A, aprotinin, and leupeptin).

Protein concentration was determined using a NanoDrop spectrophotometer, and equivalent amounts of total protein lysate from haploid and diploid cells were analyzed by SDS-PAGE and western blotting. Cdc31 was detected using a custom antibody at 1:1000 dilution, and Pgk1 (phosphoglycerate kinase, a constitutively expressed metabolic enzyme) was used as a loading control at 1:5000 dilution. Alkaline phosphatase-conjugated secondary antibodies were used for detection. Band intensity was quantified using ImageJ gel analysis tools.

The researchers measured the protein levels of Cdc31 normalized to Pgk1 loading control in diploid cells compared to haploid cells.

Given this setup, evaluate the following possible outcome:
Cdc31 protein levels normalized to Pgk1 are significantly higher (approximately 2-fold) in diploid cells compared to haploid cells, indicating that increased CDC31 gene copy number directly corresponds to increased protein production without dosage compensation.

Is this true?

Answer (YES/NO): NO